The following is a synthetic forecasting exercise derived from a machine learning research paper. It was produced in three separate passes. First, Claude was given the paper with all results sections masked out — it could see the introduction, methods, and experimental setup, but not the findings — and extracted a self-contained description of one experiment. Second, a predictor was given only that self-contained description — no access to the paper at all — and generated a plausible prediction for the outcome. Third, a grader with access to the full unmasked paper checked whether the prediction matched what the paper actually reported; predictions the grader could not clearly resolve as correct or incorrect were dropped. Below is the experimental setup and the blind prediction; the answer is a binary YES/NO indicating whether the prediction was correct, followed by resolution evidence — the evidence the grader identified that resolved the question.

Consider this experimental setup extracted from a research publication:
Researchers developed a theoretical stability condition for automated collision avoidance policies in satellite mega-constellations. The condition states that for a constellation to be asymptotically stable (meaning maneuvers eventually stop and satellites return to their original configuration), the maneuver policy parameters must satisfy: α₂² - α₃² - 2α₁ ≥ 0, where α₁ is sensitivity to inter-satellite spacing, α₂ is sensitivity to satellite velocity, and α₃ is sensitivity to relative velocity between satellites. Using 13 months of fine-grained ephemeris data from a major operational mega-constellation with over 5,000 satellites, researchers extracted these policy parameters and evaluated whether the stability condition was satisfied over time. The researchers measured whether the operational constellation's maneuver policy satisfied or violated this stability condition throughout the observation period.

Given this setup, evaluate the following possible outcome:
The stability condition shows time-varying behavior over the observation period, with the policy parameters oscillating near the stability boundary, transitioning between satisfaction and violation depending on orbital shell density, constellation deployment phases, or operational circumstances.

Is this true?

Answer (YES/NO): NO